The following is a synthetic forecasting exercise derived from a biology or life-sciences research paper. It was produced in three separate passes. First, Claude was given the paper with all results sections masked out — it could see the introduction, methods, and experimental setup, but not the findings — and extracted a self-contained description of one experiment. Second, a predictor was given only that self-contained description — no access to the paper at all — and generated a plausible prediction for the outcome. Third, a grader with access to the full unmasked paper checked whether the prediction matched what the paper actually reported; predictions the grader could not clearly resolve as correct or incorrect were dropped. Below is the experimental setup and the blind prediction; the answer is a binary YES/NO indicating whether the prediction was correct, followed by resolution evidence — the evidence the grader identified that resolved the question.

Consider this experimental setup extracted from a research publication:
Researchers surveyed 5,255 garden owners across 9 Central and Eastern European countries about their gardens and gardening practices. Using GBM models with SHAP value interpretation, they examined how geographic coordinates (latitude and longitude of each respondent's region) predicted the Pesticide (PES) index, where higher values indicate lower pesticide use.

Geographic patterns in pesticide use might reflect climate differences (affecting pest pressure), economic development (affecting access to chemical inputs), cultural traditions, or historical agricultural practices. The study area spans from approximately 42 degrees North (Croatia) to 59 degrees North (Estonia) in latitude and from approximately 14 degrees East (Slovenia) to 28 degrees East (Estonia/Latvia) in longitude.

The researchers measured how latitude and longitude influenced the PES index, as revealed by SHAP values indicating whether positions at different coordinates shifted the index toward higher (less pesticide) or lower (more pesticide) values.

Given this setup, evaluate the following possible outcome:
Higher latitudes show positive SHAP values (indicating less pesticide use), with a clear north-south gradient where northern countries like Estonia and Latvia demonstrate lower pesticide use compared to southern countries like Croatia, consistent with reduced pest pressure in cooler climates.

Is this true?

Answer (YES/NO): NO